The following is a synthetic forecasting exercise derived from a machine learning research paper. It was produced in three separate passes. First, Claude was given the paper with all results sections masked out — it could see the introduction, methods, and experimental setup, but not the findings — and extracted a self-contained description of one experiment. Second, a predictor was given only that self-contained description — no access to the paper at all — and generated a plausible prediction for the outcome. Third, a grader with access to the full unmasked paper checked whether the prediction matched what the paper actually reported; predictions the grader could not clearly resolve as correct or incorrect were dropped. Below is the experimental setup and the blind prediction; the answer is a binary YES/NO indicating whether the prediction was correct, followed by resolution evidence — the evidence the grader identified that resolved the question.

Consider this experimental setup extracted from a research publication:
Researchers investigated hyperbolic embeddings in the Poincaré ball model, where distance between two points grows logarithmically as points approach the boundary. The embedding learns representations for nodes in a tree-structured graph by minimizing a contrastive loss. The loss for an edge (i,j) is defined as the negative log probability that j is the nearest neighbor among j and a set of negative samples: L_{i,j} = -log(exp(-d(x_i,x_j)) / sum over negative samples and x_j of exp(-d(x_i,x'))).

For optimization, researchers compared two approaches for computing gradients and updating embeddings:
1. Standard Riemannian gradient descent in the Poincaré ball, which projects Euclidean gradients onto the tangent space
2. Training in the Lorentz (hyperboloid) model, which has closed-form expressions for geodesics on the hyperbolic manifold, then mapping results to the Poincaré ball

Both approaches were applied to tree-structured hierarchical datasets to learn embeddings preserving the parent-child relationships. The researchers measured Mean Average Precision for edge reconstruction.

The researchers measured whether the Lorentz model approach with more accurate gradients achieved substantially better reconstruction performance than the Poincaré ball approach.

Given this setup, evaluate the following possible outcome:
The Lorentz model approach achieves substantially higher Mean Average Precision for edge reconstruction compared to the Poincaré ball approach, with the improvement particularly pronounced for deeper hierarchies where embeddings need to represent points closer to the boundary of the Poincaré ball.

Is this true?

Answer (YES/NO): NO